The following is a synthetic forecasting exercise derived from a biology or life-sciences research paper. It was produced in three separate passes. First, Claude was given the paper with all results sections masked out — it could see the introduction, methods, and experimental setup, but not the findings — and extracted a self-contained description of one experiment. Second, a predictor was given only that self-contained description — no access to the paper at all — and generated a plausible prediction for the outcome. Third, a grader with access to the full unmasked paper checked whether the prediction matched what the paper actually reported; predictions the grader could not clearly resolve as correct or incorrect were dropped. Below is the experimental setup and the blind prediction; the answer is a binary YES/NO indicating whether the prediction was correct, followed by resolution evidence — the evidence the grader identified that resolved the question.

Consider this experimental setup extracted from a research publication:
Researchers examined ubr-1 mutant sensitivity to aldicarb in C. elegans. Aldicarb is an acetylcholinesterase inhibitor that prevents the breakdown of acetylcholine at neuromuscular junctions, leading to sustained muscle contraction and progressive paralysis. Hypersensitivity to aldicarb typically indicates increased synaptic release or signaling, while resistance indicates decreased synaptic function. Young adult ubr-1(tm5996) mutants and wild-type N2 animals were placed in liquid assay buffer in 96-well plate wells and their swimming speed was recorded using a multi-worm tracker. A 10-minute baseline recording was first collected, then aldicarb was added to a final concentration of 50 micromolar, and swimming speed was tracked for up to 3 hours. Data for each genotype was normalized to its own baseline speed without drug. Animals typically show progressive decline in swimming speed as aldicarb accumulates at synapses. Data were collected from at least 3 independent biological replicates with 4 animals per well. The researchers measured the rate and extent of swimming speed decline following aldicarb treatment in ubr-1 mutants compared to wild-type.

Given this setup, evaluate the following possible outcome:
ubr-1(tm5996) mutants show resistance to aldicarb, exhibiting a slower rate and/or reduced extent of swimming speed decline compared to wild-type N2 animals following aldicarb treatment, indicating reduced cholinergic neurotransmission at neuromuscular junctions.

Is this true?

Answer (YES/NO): NO